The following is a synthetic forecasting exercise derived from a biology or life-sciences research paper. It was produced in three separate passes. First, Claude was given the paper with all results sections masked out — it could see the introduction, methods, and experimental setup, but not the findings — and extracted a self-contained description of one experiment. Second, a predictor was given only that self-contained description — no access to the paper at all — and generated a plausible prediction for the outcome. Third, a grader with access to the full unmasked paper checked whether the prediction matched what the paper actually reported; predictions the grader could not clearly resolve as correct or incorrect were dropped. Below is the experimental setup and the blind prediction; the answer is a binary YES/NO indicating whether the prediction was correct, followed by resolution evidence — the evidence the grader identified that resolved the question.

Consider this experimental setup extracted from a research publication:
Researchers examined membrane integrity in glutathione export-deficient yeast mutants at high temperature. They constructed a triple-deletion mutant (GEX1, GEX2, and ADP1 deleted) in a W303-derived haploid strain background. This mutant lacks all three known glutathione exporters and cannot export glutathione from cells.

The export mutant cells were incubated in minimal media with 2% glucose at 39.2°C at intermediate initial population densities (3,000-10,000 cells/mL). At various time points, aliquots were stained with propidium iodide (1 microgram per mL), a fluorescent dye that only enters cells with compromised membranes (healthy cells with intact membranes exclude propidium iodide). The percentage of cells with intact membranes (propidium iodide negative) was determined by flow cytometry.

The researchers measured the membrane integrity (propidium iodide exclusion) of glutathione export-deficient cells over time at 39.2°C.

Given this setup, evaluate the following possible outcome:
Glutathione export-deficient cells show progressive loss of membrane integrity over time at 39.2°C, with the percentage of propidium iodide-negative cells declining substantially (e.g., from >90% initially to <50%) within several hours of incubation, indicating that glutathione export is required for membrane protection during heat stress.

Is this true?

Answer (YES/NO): NO